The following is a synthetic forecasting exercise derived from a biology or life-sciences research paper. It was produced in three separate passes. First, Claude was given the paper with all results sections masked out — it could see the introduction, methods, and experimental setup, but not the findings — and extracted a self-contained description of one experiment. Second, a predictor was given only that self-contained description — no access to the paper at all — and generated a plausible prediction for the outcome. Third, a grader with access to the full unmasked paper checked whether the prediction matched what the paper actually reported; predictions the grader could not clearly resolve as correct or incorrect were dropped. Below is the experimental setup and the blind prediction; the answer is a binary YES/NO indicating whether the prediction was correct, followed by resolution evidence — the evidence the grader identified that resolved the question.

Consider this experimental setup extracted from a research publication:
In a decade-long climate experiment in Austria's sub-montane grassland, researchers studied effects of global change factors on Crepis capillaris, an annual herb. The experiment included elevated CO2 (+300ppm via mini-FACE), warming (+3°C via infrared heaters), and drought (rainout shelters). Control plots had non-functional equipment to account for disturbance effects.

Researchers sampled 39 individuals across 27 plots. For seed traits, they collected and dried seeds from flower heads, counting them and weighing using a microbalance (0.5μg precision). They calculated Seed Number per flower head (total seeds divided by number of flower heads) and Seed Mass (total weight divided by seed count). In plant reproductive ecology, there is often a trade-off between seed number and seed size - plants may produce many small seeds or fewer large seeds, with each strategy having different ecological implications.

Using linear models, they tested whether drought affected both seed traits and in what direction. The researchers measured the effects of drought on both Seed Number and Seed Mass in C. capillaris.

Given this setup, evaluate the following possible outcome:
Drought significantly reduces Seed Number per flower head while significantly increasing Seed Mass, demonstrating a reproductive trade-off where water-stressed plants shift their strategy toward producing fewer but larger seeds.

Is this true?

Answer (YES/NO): NO